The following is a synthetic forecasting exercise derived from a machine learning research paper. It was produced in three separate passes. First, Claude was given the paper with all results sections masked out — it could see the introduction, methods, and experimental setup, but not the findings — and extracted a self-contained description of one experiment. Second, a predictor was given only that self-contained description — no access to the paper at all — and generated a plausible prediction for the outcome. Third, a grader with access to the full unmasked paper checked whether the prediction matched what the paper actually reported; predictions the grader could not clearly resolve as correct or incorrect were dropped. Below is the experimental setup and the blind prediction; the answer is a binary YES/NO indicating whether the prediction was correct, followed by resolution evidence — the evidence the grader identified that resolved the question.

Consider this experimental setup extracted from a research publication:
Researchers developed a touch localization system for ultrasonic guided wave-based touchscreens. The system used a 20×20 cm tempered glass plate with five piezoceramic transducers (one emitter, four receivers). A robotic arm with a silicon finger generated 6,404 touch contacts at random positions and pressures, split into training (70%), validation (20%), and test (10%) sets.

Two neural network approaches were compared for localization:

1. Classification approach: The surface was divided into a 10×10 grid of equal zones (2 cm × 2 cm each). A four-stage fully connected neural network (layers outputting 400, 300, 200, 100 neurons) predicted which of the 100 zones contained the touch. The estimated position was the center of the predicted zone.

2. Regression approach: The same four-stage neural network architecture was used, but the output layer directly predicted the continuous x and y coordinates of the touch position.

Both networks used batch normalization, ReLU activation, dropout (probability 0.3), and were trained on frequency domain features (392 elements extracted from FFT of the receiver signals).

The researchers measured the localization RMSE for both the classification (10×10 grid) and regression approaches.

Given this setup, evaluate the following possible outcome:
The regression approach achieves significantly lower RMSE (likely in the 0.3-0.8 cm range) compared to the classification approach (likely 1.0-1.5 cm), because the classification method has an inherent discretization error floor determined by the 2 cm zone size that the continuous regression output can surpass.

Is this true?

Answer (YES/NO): NO